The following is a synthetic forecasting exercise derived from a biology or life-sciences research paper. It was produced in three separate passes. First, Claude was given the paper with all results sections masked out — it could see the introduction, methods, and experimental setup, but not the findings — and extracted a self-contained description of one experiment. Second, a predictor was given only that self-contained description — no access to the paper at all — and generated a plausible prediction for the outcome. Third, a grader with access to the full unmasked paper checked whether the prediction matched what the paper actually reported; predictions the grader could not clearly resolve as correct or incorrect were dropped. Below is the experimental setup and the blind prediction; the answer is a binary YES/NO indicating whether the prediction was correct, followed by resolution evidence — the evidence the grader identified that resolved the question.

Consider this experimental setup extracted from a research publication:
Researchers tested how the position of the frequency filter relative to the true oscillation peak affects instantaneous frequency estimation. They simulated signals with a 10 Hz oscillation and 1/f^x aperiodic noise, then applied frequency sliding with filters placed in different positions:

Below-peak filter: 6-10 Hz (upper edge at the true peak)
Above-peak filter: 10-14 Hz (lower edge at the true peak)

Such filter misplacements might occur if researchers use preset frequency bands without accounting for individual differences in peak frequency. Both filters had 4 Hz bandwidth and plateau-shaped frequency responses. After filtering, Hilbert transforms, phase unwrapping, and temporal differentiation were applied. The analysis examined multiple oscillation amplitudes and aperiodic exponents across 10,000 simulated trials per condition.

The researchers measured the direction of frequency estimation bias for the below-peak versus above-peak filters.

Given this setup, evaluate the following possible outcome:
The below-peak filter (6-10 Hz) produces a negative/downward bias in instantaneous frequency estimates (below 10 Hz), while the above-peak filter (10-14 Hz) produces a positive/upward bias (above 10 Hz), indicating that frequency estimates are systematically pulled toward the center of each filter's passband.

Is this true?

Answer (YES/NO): YES